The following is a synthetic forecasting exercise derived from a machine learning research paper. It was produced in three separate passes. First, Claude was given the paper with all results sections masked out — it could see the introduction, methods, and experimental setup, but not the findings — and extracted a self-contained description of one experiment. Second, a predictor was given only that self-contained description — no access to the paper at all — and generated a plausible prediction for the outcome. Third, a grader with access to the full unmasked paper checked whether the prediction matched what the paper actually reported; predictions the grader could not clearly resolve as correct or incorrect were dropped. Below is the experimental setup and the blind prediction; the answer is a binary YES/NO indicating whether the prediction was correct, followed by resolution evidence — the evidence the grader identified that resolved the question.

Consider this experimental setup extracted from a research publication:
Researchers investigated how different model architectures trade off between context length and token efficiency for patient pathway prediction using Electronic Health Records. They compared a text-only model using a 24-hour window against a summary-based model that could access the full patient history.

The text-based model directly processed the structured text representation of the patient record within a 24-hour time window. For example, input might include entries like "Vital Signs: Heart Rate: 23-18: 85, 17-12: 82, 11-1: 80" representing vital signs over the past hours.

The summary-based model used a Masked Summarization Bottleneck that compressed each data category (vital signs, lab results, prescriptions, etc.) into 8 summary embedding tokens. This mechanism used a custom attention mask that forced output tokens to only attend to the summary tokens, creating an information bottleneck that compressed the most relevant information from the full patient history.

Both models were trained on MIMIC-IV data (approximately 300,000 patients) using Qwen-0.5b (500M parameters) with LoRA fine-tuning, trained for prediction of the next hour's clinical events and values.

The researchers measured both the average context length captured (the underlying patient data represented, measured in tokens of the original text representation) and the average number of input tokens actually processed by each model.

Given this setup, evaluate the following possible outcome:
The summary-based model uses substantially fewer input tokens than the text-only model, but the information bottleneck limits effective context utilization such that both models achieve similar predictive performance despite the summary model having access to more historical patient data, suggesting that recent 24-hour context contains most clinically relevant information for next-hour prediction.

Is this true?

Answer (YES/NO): NO